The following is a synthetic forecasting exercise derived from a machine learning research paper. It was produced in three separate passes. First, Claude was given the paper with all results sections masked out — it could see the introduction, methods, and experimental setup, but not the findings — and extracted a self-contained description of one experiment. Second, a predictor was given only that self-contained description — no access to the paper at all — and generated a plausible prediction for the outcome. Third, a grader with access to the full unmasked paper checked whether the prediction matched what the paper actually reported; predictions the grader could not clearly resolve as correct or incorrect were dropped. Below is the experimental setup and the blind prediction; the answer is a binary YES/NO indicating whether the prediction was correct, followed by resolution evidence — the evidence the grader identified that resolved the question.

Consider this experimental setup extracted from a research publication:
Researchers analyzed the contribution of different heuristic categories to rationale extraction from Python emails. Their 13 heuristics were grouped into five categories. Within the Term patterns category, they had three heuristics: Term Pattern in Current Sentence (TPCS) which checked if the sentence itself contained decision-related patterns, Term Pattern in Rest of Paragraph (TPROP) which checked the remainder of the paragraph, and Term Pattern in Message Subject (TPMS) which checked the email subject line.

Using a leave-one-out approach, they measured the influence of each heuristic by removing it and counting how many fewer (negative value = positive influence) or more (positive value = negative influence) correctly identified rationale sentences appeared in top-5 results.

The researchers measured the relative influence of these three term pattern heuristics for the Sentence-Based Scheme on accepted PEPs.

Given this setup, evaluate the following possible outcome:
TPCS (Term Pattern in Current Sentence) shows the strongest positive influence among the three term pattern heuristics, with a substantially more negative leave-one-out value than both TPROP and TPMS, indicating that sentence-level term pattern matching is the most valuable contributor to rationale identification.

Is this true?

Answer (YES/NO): YES